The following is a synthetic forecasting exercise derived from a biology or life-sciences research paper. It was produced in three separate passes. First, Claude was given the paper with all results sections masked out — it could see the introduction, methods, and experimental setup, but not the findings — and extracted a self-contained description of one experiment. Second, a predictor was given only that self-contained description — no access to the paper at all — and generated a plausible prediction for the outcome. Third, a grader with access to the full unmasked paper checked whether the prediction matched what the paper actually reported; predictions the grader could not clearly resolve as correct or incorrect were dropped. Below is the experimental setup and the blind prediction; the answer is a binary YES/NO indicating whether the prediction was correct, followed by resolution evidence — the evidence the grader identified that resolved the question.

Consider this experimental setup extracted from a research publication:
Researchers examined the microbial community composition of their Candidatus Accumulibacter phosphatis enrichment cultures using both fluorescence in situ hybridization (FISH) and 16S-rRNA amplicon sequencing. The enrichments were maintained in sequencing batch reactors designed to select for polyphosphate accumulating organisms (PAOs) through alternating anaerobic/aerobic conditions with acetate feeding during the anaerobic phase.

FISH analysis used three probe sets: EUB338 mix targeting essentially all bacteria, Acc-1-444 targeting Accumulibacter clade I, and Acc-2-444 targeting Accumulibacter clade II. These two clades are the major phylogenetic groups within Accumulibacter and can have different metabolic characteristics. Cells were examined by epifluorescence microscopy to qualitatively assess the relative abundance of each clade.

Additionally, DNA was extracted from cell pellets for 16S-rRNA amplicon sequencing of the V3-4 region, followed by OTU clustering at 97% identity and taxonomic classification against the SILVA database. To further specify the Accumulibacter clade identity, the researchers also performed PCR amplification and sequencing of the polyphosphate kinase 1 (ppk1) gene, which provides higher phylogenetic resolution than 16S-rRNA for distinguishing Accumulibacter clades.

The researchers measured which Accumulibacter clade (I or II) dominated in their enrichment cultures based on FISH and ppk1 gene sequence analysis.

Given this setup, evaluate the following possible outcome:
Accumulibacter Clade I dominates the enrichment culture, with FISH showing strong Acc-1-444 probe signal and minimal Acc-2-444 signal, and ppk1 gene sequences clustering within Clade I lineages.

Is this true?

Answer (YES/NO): YES